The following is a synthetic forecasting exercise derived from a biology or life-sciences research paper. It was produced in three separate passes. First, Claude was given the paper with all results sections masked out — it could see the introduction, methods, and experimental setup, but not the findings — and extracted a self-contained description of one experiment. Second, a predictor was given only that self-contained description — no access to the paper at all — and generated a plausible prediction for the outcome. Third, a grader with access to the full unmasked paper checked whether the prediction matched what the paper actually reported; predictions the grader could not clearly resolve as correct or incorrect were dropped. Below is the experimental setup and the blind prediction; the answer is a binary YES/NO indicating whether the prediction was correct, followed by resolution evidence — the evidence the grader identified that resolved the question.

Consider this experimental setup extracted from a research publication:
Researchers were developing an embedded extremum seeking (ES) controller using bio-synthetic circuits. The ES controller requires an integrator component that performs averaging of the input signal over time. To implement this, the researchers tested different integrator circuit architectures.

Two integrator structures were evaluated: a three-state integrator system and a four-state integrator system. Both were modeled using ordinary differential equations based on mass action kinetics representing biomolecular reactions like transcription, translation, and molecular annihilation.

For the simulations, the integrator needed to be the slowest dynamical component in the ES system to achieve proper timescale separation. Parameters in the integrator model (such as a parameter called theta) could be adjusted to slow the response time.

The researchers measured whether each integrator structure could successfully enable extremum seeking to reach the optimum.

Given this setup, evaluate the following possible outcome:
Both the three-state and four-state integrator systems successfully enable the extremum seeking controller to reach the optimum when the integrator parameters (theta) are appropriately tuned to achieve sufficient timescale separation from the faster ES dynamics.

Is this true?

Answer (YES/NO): YES